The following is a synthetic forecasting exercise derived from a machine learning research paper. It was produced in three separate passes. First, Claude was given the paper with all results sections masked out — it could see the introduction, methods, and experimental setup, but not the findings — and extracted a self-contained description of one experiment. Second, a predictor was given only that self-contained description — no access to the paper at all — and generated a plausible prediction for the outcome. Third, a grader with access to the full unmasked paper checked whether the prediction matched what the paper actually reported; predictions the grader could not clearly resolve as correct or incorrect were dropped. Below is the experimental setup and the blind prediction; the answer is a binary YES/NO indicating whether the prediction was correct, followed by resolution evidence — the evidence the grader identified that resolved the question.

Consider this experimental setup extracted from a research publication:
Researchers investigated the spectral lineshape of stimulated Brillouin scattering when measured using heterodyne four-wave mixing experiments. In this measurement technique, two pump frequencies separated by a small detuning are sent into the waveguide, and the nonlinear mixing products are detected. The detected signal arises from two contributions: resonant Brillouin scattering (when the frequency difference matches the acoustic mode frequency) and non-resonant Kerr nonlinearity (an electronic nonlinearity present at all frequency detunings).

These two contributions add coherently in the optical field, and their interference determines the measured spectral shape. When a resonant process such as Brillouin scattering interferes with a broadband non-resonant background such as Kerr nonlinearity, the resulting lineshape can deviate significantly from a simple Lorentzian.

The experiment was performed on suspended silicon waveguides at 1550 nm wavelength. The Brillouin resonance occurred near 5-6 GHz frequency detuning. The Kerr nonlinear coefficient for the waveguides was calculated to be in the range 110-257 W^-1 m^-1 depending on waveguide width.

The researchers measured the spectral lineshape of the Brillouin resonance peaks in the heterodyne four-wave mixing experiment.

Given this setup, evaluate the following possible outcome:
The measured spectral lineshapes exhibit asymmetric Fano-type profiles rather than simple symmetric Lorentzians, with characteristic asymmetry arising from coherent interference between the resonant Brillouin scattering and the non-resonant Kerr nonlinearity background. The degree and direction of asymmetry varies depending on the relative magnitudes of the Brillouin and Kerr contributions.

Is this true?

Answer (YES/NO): YES